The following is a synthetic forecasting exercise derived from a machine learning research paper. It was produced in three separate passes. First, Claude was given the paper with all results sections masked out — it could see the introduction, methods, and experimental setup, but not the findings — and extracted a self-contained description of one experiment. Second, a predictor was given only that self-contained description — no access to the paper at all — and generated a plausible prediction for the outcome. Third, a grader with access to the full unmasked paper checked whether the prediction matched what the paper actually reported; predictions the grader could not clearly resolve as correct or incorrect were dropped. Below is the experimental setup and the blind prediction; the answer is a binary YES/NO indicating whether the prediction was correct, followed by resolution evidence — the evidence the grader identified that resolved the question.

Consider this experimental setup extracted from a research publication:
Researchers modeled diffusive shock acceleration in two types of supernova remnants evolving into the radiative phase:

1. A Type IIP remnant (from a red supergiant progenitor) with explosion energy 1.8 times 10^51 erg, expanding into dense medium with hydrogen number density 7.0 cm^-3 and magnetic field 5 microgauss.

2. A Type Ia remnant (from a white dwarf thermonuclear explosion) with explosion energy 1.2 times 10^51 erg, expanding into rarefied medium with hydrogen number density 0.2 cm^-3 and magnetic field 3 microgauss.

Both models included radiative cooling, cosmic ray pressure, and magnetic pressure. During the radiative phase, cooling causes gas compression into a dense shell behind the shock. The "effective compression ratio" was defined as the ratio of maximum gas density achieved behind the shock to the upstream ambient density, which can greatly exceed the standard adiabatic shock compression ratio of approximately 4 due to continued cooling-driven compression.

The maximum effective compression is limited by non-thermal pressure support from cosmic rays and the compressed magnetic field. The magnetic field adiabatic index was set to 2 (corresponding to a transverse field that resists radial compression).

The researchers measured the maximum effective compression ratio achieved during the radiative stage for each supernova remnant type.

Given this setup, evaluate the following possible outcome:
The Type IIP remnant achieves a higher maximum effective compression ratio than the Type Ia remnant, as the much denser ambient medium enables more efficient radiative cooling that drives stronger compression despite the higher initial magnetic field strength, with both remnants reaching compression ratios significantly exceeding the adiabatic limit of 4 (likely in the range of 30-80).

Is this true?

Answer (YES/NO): NO